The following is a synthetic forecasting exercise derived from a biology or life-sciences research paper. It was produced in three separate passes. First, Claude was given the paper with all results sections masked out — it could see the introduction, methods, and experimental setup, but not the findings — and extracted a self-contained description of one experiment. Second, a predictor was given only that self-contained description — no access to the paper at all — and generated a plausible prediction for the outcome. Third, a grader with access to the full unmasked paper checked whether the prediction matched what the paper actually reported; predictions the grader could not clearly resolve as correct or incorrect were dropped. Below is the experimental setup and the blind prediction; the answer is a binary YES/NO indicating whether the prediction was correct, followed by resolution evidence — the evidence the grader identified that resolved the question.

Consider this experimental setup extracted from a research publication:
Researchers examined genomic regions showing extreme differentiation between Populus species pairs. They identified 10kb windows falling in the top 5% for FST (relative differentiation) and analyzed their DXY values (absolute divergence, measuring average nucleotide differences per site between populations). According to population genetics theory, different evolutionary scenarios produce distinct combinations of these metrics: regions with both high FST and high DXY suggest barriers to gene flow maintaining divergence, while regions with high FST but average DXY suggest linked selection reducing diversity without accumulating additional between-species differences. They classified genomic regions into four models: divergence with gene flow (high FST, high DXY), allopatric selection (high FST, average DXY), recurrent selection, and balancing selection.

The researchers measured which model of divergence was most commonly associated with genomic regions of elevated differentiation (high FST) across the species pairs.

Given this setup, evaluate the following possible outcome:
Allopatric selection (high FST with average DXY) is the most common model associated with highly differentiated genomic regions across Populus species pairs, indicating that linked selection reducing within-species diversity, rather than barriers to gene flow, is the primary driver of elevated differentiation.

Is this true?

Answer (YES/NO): YES